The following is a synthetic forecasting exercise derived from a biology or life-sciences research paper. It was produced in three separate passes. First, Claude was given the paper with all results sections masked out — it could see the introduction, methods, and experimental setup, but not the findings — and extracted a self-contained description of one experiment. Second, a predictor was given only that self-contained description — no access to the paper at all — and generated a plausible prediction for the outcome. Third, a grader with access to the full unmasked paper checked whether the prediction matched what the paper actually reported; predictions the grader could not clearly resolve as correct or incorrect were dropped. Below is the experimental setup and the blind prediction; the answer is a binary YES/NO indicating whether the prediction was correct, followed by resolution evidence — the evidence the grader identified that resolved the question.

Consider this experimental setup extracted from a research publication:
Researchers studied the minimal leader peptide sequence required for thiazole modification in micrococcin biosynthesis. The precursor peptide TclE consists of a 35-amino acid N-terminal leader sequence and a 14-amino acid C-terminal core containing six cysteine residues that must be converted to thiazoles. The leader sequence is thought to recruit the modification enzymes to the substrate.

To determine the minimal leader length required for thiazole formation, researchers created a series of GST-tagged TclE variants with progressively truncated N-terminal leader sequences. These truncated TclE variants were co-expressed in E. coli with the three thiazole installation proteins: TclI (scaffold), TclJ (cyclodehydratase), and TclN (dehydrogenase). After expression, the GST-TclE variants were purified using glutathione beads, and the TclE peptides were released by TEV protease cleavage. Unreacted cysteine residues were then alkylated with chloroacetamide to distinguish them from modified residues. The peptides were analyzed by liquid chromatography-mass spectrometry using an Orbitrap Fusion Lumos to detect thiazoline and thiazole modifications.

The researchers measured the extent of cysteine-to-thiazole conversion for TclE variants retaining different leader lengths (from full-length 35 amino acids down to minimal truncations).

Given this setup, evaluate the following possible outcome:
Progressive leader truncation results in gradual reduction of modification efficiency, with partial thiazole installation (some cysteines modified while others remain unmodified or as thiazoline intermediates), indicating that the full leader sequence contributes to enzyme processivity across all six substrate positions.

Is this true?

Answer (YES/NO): NO